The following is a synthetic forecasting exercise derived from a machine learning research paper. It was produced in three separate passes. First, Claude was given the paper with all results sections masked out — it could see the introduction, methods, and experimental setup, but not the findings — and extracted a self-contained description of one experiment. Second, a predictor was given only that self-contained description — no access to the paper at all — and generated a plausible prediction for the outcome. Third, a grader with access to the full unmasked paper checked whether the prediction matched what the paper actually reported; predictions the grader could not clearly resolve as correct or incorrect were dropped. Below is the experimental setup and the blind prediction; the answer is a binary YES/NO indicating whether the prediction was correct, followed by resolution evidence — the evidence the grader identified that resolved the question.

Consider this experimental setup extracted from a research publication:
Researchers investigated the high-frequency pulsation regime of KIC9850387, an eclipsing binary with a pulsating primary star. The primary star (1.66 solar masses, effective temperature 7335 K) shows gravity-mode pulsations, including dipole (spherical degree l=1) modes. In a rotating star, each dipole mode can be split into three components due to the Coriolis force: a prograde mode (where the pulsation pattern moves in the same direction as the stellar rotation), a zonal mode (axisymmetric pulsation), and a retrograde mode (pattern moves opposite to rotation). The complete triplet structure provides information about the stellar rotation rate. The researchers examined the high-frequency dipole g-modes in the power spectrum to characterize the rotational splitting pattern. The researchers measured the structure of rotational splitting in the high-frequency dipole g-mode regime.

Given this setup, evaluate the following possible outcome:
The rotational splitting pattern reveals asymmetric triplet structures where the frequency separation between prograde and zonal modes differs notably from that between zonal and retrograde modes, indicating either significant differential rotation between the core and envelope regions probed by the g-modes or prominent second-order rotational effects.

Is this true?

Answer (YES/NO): NO